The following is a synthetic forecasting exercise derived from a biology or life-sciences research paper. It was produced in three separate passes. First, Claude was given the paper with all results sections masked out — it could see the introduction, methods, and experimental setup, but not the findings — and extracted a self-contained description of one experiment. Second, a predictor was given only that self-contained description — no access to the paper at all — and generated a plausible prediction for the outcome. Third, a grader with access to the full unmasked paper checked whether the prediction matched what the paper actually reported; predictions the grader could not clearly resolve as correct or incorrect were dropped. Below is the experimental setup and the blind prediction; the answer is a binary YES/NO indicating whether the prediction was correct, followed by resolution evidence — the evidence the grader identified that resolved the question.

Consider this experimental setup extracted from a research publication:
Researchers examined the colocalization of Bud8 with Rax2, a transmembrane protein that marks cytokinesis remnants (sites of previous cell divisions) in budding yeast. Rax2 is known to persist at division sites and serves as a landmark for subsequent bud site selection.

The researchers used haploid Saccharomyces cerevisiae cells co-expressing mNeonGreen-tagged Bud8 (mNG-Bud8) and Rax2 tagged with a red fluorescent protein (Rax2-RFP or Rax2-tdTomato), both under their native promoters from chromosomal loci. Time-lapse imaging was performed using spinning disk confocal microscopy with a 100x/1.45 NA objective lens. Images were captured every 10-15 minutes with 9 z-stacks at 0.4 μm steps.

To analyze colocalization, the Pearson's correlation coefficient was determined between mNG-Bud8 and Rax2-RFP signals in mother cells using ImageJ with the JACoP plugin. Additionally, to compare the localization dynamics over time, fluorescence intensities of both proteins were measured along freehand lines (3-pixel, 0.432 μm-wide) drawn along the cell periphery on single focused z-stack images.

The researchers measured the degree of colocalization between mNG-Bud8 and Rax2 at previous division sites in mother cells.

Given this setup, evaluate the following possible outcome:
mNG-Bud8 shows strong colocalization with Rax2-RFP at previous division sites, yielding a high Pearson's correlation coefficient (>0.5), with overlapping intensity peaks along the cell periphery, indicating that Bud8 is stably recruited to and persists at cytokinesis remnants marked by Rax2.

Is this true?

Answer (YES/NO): YES